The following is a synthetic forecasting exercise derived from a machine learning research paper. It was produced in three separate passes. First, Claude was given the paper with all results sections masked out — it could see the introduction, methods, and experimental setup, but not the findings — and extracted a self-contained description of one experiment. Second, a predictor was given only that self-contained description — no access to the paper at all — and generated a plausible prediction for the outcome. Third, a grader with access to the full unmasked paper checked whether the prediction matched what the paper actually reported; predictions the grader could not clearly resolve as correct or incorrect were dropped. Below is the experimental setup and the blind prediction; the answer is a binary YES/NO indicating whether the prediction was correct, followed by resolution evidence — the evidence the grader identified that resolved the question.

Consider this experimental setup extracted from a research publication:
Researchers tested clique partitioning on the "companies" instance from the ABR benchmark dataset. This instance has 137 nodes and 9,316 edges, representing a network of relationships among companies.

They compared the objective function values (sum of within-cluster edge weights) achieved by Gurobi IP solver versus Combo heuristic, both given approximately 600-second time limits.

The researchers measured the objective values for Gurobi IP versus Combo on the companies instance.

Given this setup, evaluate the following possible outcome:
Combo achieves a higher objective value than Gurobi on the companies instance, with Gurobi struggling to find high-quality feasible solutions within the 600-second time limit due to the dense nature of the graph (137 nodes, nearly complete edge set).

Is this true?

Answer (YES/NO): NO